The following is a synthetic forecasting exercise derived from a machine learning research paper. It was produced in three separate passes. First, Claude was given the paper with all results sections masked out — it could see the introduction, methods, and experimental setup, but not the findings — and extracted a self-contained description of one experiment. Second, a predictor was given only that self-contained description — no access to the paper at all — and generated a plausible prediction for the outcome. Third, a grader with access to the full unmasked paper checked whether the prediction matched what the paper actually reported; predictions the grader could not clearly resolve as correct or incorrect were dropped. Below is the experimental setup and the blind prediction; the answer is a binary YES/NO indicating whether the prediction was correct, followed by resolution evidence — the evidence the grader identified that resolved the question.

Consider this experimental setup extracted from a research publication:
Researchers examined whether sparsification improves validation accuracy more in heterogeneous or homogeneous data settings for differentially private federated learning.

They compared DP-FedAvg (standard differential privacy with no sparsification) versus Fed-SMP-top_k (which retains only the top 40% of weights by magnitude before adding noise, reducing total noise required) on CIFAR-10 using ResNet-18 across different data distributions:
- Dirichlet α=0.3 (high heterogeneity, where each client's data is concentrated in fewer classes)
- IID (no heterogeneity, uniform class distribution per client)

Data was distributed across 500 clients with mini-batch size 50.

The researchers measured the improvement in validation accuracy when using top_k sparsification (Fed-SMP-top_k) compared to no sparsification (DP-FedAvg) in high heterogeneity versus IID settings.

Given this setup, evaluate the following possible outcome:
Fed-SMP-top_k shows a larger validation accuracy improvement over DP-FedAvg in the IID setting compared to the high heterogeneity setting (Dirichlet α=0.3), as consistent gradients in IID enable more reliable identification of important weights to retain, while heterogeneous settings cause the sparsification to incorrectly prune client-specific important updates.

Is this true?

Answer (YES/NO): YES